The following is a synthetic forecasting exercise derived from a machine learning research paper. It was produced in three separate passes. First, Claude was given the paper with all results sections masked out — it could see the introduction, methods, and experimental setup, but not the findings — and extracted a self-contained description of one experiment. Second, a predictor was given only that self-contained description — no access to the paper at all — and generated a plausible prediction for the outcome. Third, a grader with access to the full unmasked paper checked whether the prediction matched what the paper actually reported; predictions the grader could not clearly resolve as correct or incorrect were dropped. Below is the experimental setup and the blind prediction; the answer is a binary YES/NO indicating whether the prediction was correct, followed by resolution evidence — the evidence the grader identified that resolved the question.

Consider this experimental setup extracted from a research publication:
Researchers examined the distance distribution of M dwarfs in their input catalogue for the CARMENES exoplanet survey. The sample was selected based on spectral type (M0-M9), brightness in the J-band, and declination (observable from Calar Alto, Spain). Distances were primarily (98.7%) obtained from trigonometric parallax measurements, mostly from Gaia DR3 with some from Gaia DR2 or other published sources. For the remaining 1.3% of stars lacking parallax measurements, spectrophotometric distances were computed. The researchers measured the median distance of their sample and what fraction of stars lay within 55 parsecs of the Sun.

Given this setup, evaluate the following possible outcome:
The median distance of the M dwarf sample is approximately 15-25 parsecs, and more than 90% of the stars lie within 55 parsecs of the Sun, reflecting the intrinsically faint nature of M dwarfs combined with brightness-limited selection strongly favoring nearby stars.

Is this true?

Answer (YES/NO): YES